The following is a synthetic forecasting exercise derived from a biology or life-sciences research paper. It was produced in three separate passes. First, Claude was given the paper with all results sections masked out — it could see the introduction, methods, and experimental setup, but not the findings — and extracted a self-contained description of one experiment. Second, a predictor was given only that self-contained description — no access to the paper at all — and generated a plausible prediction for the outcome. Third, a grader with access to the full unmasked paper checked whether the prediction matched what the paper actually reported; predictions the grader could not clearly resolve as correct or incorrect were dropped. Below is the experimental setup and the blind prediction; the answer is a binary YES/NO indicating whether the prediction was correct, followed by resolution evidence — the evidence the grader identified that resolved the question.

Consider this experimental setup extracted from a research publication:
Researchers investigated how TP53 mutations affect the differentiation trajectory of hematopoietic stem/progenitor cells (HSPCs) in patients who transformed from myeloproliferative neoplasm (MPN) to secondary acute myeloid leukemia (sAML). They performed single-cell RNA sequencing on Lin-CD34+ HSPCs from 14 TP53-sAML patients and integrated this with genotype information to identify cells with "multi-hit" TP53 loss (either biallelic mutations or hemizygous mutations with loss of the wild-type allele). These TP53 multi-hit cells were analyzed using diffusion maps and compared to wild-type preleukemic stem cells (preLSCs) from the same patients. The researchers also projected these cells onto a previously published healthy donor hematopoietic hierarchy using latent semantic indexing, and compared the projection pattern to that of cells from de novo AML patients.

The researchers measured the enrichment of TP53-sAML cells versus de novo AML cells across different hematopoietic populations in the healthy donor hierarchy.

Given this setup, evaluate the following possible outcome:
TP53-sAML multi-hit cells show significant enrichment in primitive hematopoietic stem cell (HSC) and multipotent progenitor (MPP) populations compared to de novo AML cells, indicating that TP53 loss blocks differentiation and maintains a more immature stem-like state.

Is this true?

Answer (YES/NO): NO